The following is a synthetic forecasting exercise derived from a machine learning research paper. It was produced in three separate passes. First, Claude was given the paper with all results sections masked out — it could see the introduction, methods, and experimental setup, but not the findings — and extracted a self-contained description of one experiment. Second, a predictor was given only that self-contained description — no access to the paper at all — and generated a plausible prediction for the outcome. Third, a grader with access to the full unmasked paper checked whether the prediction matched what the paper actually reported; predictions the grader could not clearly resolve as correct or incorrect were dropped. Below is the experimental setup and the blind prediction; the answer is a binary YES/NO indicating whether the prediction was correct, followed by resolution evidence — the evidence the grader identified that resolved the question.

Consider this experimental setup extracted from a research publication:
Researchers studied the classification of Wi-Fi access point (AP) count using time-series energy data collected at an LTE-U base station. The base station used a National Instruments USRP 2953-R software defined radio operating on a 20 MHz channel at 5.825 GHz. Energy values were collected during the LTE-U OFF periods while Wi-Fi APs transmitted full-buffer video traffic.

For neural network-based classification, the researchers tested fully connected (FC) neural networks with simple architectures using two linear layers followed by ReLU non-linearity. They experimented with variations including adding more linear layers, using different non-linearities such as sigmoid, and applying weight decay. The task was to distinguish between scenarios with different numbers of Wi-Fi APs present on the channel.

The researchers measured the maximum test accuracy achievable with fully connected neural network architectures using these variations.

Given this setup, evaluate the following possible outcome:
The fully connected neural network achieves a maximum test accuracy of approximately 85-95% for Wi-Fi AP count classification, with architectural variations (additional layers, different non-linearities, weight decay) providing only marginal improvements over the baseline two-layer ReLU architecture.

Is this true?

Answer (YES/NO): YES